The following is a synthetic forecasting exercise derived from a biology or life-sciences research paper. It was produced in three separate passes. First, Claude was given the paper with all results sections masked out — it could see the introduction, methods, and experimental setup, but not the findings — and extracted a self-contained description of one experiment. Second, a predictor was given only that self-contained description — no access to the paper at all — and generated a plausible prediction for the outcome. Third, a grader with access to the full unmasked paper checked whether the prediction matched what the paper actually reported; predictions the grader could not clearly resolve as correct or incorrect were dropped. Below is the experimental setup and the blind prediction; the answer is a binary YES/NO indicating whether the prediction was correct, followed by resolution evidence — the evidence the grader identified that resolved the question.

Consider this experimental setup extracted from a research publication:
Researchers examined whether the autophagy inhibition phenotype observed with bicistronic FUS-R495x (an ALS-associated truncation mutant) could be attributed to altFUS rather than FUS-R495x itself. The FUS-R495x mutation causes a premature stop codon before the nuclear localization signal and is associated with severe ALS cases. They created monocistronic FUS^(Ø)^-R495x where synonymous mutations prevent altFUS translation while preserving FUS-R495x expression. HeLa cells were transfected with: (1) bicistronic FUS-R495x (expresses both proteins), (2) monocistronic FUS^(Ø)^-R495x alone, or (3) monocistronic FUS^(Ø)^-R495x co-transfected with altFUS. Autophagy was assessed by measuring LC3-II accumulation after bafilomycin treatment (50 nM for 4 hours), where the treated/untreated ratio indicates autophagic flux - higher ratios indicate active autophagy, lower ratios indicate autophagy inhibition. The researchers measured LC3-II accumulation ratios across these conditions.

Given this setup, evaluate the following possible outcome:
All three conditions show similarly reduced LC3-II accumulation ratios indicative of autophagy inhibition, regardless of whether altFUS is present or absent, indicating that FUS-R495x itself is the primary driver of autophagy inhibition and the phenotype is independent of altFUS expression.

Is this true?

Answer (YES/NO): NO